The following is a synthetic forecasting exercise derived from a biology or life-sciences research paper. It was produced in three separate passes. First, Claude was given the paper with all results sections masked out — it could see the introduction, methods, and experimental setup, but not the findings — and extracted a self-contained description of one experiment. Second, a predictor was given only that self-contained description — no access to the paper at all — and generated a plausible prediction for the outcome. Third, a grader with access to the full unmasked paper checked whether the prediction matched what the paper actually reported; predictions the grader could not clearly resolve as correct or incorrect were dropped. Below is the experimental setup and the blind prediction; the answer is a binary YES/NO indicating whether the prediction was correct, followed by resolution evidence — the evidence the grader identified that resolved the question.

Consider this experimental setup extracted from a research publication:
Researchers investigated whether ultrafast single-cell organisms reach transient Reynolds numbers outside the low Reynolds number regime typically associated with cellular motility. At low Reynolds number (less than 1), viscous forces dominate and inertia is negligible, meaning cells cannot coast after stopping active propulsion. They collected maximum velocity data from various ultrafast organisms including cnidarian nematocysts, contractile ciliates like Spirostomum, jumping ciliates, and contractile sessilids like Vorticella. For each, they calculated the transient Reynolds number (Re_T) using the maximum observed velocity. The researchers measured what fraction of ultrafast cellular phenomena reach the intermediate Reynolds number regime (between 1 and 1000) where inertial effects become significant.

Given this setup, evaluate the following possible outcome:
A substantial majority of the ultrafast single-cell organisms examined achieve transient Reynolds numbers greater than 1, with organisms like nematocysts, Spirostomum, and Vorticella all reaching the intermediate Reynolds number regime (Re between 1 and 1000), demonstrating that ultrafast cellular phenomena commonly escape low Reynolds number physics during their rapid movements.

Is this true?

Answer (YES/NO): NO